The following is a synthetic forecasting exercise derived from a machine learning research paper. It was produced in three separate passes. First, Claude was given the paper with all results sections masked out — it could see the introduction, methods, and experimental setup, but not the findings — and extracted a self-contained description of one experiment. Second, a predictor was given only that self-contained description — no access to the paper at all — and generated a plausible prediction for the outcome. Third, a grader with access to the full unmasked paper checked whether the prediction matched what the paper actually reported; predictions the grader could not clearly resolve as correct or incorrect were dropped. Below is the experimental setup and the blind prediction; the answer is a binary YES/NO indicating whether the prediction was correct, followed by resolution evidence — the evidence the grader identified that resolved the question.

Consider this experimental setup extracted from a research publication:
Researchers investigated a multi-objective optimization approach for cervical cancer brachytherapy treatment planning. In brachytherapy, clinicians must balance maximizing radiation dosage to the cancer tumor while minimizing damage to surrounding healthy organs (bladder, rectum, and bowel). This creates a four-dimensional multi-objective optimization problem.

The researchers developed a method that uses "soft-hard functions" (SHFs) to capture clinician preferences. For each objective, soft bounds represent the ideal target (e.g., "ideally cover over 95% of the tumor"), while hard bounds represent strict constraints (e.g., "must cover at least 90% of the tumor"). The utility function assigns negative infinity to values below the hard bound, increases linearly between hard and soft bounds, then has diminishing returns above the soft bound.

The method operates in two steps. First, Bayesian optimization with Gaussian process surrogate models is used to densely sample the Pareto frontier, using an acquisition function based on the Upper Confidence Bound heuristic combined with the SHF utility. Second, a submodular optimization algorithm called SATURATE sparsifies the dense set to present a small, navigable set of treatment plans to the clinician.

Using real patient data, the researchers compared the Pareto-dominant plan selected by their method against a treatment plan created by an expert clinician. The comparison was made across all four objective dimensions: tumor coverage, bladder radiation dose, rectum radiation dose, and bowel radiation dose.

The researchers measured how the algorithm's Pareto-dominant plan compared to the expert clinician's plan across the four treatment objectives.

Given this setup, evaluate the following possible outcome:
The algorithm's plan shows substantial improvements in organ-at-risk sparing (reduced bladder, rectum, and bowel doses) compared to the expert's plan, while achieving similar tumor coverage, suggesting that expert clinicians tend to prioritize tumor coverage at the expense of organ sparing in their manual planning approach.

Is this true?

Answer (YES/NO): NO